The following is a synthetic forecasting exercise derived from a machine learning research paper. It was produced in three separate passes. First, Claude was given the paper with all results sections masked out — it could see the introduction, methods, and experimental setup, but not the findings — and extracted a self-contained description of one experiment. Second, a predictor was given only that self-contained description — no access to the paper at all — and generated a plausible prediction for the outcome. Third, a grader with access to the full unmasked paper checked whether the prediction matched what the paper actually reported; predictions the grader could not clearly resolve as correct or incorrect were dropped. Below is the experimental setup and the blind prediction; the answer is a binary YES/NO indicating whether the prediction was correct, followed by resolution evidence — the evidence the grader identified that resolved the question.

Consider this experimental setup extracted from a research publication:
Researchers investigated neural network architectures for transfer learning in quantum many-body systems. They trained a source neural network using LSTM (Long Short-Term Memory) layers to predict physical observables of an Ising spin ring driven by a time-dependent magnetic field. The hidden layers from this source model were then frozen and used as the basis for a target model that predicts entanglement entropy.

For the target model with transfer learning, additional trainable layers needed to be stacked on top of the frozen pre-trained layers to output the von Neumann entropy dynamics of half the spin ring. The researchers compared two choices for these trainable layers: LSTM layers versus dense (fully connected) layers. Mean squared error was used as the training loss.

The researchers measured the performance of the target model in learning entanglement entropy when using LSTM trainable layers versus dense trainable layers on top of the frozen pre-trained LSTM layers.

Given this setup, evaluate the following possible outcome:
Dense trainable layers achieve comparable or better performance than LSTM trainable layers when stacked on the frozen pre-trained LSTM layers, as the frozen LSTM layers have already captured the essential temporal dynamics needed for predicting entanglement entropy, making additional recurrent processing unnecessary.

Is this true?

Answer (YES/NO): NO